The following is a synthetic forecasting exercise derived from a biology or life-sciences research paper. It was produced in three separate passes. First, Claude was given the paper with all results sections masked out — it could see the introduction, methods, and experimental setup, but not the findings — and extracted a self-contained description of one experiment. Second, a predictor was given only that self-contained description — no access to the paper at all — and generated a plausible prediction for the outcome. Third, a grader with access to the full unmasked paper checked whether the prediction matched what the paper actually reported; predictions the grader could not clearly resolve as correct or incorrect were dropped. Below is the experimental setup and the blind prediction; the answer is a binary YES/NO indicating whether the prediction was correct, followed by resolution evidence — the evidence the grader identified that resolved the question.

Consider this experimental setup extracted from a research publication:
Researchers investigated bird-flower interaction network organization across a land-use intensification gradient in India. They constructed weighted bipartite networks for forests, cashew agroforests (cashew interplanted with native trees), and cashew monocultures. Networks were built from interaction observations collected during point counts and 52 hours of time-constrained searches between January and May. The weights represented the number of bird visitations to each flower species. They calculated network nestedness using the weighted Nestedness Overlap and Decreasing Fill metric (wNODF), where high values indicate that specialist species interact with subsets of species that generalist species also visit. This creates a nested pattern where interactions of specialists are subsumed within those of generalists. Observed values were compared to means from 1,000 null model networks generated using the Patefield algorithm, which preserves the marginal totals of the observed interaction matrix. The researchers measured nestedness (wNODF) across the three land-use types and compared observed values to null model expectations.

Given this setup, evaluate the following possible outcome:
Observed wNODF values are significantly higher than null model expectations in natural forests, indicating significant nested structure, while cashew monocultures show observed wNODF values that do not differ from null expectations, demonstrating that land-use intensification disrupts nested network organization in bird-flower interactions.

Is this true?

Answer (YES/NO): NO